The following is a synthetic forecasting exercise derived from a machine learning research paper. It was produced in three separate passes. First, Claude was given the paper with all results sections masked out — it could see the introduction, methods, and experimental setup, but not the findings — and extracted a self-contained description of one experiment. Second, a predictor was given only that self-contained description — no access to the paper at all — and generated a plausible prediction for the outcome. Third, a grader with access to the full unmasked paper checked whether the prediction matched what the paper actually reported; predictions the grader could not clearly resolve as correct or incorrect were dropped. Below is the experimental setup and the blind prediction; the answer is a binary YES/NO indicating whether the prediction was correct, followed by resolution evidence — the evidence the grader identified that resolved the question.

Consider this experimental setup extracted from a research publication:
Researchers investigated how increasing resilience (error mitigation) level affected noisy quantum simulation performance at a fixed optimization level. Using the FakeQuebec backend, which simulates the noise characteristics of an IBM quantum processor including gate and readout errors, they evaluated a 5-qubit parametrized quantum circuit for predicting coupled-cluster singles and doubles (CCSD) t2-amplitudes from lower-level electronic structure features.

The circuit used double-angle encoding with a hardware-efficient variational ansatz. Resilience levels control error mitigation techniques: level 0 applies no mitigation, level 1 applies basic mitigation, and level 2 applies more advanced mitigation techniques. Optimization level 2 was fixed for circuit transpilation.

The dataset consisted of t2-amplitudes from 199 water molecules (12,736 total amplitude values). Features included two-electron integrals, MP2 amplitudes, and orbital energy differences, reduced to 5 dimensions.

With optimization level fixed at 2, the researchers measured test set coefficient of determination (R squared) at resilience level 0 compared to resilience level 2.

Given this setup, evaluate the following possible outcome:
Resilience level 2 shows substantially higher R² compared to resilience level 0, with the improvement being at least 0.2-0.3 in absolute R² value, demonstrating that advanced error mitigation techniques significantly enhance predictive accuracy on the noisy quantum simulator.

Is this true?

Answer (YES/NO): NO